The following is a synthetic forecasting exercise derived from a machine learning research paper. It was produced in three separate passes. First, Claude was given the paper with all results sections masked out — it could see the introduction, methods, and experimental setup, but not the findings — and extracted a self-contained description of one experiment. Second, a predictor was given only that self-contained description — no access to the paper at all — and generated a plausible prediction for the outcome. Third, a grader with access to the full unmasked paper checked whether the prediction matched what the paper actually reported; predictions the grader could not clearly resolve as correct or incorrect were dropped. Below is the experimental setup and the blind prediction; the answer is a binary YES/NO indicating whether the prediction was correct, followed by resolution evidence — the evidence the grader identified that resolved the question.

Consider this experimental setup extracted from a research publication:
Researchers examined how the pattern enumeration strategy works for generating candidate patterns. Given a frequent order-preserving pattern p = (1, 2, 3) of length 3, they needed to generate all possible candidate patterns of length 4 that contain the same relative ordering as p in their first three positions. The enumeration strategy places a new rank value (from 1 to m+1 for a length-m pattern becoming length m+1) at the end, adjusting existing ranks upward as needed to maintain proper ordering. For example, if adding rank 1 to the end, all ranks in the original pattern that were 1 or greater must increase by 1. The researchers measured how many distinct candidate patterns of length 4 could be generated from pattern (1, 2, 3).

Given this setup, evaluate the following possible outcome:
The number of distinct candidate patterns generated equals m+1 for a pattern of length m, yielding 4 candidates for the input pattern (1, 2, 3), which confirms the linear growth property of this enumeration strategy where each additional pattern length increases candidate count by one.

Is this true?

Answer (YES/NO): YES